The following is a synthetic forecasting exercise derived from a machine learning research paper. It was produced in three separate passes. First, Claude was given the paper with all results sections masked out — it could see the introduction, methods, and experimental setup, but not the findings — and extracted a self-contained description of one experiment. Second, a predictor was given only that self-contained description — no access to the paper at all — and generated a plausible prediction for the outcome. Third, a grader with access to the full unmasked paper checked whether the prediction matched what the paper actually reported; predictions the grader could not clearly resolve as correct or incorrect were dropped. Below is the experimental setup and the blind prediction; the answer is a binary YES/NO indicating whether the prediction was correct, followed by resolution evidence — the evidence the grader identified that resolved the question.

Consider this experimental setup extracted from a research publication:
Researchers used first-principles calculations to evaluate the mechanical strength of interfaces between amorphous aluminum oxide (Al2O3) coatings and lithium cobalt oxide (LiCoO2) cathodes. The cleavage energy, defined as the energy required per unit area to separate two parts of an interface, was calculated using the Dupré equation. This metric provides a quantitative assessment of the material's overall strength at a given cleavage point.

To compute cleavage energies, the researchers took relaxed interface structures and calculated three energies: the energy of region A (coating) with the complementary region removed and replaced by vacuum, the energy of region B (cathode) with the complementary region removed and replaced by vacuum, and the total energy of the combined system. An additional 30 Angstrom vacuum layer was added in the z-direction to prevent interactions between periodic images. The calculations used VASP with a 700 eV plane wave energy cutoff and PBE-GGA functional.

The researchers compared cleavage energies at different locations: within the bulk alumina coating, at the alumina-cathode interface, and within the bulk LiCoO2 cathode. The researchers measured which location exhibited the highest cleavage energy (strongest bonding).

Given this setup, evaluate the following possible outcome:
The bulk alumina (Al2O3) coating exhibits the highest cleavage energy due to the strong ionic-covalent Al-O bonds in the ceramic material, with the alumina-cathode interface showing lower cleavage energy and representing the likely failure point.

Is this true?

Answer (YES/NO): NO